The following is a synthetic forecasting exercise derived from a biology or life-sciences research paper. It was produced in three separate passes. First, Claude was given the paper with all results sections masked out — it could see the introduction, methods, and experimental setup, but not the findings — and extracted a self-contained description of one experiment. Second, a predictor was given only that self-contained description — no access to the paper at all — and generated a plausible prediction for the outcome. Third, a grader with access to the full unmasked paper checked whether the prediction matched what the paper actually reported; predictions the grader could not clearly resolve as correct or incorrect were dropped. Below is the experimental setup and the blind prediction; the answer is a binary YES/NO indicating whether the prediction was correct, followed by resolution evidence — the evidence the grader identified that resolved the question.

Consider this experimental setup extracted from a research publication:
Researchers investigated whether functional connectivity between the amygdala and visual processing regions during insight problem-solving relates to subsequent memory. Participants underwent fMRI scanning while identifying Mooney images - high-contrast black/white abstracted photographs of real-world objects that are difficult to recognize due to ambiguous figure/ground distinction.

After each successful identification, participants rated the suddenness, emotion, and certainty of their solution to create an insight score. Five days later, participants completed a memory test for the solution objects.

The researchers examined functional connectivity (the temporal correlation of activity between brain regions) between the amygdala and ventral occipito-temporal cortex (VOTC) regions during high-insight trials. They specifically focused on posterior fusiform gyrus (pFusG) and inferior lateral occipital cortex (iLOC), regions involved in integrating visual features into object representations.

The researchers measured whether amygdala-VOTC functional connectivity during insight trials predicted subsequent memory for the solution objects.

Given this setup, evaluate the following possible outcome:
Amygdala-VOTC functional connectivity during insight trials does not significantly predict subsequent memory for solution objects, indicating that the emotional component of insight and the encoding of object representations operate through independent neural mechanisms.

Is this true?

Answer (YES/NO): NO